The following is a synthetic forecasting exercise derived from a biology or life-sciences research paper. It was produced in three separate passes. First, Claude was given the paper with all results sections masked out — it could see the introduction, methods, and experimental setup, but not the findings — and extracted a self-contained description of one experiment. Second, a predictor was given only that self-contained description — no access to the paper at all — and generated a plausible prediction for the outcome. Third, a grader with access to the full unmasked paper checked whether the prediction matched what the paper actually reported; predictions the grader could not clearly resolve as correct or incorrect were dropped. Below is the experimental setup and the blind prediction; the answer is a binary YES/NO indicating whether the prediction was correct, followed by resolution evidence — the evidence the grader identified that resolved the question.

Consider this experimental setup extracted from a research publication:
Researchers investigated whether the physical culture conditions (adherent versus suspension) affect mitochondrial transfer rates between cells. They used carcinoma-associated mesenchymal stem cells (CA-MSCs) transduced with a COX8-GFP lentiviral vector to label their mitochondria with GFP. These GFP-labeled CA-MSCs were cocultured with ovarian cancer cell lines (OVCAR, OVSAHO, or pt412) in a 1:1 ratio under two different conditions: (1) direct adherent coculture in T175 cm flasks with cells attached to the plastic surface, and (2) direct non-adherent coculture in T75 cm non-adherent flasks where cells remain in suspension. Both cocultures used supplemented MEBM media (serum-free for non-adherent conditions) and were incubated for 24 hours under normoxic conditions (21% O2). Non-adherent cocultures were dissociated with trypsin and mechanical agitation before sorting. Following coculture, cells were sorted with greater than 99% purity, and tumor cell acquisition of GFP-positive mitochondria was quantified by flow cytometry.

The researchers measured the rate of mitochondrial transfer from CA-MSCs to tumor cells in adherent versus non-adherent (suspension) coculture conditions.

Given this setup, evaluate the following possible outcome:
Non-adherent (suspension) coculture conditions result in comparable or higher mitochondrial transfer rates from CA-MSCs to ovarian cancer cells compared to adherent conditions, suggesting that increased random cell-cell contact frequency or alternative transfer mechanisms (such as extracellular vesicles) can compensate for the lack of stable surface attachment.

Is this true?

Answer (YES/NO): YES